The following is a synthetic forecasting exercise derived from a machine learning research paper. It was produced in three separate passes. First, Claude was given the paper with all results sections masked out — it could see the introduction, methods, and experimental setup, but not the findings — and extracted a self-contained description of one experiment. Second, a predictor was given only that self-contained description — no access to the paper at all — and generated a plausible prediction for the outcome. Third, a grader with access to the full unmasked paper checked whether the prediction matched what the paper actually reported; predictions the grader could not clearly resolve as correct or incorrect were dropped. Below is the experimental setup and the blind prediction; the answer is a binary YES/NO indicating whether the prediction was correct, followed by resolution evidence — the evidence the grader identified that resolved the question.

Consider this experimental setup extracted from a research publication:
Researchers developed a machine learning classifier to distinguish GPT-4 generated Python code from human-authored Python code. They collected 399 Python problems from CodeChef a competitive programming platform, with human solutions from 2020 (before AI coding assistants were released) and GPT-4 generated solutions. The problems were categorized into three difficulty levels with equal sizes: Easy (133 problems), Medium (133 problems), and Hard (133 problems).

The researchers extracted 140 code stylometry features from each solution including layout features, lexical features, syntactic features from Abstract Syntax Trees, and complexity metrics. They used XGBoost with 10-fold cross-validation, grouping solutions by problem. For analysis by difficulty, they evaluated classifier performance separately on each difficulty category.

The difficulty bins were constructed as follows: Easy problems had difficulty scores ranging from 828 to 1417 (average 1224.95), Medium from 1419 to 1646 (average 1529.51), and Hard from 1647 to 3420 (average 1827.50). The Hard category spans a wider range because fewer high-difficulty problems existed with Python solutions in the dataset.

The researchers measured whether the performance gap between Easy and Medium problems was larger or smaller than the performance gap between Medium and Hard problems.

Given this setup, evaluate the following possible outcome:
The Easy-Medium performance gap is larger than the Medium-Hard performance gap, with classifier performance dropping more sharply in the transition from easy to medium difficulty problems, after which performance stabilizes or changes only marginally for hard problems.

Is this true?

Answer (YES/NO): NO